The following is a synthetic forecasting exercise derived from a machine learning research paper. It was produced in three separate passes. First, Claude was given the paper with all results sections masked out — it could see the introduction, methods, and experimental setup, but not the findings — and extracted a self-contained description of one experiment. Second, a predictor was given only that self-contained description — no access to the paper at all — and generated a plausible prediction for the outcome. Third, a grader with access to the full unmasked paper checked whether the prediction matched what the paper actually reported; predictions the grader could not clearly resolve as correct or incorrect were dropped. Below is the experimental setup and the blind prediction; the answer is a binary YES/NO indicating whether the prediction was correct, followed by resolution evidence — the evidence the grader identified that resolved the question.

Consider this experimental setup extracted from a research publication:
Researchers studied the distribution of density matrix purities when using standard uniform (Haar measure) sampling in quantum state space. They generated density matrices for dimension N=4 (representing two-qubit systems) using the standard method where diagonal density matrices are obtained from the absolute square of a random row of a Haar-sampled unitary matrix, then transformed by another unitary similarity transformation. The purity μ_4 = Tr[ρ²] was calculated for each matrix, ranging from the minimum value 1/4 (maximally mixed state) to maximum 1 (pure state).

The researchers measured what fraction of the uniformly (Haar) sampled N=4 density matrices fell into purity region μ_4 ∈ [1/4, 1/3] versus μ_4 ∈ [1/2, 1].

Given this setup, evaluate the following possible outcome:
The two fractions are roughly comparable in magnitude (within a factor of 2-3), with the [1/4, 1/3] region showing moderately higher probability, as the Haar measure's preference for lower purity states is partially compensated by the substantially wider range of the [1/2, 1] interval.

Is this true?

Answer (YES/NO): YES